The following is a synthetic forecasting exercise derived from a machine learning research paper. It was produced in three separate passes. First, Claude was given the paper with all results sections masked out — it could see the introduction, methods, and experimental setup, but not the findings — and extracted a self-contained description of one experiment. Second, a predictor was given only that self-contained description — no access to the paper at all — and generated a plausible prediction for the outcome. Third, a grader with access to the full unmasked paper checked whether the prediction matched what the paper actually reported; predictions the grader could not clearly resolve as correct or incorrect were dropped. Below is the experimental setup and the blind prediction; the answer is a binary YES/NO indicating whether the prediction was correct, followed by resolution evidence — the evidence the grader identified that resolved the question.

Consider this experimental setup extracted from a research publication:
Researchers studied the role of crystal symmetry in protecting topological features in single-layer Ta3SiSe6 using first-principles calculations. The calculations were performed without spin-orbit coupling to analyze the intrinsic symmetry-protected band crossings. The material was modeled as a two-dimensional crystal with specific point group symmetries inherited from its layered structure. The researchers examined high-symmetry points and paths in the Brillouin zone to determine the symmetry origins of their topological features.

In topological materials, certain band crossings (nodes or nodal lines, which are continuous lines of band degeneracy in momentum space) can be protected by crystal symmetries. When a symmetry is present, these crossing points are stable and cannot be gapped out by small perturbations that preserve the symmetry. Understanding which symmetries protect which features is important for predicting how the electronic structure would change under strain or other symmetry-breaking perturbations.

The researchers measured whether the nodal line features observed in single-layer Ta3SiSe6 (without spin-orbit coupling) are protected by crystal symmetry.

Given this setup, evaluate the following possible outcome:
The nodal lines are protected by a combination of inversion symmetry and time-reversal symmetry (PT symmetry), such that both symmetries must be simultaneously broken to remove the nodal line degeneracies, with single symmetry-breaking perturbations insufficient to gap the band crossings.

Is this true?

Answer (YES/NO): NO